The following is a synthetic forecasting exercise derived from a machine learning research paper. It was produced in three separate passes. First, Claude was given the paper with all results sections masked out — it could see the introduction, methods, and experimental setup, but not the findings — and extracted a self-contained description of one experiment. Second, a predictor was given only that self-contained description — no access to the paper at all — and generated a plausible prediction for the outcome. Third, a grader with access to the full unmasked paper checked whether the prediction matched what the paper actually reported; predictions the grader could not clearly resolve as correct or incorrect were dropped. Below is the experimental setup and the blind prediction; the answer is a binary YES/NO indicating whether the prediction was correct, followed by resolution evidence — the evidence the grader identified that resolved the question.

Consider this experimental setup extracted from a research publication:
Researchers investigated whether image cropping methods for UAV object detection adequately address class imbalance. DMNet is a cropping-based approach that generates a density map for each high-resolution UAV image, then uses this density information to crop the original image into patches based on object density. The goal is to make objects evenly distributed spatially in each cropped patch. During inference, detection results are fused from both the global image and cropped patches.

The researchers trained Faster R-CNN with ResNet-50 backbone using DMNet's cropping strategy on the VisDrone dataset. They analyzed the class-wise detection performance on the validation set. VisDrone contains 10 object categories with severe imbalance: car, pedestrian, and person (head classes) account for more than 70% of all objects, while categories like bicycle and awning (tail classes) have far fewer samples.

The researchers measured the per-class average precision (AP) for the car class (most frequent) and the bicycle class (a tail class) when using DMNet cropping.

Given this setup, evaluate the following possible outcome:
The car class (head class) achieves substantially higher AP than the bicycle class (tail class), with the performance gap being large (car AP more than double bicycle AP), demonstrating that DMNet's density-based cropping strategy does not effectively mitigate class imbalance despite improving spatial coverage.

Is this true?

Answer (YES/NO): YES